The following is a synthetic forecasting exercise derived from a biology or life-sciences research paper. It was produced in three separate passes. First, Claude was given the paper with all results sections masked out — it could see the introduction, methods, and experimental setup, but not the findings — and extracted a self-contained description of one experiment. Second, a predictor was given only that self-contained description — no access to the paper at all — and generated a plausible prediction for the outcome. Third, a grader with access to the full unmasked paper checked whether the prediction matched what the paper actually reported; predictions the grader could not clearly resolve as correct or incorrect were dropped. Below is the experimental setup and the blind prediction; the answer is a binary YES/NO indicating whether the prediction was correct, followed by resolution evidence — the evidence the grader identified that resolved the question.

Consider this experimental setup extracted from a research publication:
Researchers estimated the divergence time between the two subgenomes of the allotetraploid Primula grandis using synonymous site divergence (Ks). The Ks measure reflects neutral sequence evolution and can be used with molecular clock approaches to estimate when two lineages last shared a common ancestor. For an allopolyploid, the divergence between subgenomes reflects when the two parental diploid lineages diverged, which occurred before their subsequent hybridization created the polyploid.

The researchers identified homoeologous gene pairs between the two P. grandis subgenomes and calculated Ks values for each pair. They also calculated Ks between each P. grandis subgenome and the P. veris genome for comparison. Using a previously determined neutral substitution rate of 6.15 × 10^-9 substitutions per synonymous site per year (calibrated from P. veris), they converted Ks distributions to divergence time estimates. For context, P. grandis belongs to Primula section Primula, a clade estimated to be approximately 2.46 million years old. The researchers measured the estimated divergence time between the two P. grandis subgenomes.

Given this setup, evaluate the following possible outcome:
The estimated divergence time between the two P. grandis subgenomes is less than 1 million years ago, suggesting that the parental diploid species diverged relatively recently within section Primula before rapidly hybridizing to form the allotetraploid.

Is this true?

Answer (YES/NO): NO